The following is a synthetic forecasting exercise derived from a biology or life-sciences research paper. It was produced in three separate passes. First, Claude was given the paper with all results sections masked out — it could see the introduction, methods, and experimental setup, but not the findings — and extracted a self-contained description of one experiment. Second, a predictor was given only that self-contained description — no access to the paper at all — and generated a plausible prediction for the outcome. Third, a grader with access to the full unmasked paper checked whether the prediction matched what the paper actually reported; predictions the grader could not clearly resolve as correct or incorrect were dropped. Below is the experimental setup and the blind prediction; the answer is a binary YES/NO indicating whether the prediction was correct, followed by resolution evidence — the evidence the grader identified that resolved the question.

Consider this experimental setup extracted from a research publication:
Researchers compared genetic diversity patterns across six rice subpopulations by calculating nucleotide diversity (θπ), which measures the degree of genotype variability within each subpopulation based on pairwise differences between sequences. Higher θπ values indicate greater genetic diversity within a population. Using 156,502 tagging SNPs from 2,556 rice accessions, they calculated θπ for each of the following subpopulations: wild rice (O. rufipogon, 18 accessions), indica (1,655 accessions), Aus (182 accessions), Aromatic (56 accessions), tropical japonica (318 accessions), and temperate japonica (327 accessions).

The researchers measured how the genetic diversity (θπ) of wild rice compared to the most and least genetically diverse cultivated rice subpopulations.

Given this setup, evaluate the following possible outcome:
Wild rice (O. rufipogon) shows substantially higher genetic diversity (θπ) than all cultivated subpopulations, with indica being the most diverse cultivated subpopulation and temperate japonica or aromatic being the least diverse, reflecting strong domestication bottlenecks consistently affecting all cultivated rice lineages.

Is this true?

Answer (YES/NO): NO